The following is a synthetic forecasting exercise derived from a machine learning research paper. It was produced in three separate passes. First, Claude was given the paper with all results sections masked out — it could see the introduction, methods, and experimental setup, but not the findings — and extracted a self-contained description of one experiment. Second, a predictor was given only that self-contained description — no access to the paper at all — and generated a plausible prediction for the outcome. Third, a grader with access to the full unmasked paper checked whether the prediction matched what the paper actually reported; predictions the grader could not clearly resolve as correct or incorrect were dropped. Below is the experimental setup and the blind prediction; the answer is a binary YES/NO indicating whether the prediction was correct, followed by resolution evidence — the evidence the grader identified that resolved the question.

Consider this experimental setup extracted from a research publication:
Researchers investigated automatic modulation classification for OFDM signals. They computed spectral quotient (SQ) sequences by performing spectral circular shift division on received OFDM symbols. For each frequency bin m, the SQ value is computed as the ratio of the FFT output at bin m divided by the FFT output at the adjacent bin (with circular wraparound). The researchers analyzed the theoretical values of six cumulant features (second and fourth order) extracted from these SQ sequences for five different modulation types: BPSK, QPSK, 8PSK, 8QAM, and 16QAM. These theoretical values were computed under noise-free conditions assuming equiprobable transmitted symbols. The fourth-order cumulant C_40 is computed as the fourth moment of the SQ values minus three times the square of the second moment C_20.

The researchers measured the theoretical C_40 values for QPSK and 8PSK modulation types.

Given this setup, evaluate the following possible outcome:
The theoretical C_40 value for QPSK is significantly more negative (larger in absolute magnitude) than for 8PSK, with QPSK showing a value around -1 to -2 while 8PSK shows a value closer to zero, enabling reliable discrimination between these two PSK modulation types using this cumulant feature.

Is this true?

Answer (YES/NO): NO